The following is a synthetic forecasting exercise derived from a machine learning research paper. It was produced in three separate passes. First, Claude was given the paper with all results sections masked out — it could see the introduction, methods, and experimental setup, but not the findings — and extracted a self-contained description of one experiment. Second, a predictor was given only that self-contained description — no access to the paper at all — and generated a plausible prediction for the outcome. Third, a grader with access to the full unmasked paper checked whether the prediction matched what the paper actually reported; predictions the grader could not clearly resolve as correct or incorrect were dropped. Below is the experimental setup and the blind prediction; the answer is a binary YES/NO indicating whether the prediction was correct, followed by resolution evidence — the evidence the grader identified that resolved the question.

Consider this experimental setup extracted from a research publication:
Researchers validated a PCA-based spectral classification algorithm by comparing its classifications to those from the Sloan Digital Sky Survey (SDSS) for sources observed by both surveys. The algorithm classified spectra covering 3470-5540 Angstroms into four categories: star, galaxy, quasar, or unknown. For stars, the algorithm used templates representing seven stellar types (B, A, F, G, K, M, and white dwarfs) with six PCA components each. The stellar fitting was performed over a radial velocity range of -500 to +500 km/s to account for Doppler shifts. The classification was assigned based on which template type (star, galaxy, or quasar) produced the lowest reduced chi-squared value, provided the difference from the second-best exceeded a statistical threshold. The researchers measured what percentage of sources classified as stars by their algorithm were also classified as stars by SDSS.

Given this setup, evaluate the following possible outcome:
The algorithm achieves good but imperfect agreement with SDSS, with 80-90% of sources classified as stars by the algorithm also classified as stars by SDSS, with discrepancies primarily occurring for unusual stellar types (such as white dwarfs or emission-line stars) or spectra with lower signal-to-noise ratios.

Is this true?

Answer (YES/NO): NO